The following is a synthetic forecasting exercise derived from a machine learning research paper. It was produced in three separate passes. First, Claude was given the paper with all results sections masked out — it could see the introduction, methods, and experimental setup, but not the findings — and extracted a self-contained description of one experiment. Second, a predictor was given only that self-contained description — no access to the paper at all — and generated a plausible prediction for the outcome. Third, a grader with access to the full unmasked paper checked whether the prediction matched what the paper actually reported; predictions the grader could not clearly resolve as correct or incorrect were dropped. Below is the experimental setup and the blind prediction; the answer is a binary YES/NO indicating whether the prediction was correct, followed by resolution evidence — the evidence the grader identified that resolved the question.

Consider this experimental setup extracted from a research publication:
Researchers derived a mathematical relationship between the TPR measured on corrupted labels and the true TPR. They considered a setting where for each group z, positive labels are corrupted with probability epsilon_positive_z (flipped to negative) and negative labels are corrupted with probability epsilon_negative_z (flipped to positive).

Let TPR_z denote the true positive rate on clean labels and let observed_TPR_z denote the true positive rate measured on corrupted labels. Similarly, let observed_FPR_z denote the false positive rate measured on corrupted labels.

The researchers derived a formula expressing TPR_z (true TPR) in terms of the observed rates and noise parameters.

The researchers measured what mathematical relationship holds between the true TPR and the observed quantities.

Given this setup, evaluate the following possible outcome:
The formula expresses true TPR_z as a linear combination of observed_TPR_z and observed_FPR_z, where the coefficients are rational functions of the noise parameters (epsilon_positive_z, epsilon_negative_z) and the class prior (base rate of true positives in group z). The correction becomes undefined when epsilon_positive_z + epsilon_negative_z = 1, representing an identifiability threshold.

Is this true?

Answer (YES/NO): NO